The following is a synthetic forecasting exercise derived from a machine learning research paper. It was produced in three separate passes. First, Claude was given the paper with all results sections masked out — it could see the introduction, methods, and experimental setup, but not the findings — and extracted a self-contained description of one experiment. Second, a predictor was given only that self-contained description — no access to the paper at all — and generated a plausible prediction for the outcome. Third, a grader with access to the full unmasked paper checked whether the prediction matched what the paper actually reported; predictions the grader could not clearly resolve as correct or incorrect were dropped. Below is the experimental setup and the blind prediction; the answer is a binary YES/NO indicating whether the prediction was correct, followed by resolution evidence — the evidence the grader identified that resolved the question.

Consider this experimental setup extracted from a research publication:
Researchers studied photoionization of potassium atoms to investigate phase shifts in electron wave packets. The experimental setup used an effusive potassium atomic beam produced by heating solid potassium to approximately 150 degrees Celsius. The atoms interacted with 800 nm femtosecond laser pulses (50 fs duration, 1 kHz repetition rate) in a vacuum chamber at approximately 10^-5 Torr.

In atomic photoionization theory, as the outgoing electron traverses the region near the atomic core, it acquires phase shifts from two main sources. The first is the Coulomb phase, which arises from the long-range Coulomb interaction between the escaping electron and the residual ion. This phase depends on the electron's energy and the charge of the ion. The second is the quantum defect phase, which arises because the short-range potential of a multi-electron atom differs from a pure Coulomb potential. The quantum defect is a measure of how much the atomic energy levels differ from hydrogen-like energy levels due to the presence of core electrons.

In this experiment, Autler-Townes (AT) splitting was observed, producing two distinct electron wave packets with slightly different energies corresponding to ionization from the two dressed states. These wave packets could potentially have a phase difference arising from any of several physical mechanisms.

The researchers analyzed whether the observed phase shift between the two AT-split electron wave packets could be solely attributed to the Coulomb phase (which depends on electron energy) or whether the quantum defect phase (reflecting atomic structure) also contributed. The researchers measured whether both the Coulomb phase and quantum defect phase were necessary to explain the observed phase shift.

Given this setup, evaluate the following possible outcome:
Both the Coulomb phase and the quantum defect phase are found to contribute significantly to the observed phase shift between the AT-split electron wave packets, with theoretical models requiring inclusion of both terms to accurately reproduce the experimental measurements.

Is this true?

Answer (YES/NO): YES